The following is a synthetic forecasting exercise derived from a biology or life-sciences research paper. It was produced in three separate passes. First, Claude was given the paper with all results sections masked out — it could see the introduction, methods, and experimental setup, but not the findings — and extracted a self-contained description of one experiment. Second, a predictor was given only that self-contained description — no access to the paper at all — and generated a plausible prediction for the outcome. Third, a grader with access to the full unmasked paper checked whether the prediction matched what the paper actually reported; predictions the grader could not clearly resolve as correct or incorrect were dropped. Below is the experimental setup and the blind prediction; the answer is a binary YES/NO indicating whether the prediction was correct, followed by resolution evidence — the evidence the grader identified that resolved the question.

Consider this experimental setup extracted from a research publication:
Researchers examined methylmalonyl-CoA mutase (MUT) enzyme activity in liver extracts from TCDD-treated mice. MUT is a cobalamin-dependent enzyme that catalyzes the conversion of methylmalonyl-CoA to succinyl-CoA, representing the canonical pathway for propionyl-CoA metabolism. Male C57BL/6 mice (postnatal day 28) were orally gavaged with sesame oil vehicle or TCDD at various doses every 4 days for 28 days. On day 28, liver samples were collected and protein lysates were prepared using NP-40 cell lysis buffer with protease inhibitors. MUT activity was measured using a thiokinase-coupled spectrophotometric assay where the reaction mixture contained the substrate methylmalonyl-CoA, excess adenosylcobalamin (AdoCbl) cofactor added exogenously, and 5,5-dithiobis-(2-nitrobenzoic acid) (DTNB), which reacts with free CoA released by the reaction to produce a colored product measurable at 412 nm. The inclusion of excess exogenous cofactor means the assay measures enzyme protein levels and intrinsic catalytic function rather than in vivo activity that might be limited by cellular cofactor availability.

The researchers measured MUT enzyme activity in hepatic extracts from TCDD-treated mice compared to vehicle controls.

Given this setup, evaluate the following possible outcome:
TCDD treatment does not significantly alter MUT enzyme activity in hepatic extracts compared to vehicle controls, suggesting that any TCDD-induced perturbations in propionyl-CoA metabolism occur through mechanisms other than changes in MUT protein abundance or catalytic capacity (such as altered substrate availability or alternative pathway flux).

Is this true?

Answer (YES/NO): NO